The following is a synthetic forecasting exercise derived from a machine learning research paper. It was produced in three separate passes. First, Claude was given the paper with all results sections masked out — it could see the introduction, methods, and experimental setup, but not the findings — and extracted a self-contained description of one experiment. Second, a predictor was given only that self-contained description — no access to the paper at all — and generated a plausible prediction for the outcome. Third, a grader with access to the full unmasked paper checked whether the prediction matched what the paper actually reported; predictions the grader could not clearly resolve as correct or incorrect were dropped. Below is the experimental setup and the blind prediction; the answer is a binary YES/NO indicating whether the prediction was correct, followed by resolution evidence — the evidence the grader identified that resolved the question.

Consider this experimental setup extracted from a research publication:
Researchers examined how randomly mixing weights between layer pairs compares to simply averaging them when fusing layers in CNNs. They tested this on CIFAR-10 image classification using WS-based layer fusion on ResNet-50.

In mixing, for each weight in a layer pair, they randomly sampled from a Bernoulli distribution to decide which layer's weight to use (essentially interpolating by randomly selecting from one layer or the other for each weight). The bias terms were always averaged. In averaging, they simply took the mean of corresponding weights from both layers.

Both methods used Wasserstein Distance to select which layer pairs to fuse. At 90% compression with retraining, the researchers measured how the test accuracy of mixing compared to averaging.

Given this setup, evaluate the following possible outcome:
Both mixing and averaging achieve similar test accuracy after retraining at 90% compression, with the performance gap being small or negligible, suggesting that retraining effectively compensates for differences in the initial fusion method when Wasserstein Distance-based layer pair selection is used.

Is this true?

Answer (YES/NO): YES